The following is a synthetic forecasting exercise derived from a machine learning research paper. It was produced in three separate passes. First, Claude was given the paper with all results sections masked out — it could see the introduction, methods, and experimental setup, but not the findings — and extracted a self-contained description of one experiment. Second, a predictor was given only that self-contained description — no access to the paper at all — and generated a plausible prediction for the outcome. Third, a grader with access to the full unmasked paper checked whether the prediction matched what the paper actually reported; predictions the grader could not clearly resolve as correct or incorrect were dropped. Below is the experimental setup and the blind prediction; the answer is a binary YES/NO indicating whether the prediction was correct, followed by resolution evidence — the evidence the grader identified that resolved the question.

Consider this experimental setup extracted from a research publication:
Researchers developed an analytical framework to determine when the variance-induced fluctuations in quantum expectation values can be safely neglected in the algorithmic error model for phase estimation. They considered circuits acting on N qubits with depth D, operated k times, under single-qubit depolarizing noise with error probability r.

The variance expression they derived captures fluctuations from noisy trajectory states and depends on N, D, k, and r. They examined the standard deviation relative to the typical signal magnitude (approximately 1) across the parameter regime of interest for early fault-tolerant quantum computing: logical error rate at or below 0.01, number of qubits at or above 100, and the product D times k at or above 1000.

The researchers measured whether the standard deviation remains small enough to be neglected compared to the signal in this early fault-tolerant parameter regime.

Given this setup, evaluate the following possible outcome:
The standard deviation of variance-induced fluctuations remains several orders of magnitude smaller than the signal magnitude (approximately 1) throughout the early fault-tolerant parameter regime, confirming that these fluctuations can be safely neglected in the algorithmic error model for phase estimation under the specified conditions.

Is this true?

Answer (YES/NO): YES